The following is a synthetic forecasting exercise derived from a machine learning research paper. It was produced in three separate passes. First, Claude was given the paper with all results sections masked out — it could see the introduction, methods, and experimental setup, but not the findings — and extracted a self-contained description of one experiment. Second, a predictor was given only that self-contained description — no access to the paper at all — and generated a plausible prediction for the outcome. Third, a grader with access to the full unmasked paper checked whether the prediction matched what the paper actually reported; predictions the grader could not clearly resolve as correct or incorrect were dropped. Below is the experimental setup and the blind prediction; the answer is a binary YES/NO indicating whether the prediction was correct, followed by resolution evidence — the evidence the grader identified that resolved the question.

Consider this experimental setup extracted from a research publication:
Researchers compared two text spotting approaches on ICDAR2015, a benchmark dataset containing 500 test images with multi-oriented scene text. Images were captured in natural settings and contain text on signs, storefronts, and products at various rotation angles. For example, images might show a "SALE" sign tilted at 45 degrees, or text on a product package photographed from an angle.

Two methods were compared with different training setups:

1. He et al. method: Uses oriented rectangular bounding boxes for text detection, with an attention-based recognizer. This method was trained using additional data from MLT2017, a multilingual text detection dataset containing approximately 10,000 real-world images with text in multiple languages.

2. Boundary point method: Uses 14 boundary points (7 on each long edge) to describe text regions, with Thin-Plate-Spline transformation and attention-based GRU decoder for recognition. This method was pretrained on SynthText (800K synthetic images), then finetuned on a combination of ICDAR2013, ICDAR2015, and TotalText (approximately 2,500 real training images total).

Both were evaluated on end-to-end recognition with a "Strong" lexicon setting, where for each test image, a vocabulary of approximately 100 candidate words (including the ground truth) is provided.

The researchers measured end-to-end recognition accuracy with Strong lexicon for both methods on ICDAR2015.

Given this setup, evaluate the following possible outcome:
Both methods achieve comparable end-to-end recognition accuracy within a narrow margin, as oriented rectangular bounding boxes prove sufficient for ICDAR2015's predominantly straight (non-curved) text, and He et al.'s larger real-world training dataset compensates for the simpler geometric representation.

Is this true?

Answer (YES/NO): NO